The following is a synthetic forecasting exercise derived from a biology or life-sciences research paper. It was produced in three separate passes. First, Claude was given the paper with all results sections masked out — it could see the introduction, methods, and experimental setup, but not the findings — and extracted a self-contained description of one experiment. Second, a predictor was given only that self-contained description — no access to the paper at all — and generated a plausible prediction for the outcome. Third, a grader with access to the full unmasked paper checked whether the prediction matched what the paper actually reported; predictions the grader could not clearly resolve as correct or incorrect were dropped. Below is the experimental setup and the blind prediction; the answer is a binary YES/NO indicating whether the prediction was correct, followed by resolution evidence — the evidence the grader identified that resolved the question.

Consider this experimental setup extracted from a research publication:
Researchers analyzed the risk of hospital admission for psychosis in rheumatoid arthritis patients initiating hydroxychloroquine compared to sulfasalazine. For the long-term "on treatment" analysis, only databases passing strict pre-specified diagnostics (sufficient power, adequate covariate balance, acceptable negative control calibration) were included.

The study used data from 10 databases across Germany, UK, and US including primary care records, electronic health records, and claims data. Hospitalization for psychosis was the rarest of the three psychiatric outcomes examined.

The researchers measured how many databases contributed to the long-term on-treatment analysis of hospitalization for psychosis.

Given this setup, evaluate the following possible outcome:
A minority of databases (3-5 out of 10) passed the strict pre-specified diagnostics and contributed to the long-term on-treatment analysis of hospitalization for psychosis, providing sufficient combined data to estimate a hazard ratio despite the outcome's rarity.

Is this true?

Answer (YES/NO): NO